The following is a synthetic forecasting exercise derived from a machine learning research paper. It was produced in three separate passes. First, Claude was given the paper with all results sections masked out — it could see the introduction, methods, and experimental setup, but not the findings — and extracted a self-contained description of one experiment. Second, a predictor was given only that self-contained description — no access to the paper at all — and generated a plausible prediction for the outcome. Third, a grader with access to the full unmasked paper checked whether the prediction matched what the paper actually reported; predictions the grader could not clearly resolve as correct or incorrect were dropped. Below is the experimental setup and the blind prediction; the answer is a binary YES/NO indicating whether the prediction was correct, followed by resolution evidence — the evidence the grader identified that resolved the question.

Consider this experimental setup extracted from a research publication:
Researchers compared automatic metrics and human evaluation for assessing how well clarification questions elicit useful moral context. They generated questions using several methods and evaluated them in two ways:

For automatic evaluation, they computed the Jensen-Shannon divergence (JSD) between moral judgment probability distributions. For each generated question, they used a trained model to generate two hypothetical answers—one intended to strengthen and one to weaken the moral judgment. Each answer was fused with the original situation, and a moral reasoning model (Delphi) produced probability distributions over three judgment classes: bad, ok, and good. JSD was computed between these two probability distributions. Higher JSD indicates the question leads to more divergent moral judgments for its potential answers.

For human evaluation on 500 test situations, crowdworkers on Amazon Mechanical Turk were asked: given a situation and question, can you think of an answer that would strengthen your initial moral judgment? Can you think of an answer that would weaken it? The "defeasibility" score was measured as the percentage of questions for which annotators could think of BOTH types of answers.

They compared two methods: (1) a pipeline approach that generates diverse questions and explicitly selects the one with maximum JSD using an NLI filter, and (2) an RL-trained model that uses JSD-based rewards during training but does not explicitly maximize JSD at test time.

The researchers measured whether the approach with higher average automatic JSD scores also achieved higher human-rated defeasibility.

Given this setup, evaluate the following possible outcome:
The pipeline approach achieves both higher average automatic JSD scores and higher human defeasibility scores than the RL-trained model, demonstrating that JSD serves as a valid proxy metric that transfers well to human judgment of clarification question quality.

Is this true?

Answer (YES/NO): NO